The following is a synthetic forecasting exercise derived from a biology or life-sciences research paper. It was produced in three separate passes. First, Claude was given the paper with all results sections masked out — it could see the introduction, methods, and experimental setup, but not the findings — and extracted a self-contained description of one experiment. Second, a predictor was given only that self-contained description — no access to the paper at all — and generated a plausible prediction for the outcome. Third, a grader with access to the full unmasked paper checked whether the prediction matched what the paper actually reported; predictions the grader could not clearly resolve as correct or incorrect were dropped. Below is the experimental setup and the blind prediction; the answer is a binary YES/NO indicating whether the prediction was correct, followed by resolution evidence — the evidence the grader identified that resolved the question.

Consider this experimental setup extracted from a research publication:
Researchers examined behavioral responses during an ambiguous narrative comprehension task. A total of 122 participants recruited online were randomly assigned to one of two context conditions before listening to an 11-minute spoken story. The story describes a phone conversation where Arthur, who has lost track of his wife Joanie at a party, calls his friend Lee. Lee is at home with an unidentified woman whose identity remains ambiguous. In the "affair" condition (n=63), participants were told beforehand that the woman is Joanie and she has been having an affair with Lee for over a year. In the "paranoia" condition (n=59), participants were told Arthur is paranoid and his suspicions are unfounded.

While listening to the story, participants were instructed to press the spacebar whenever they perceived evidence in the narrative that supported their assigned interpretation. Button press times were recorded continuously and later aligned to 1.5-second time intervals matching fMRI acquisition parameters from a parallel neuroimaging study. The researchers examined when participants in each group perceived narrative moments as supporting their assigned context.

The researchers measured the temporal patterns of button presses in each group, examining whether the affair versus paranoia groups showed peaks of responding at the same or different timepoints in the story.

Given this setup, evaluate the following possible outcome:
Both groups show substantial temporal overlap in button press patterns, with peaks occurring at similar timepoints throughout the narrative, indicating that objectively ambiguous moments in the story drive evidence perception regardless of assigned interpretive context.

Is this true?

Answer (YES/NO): NO